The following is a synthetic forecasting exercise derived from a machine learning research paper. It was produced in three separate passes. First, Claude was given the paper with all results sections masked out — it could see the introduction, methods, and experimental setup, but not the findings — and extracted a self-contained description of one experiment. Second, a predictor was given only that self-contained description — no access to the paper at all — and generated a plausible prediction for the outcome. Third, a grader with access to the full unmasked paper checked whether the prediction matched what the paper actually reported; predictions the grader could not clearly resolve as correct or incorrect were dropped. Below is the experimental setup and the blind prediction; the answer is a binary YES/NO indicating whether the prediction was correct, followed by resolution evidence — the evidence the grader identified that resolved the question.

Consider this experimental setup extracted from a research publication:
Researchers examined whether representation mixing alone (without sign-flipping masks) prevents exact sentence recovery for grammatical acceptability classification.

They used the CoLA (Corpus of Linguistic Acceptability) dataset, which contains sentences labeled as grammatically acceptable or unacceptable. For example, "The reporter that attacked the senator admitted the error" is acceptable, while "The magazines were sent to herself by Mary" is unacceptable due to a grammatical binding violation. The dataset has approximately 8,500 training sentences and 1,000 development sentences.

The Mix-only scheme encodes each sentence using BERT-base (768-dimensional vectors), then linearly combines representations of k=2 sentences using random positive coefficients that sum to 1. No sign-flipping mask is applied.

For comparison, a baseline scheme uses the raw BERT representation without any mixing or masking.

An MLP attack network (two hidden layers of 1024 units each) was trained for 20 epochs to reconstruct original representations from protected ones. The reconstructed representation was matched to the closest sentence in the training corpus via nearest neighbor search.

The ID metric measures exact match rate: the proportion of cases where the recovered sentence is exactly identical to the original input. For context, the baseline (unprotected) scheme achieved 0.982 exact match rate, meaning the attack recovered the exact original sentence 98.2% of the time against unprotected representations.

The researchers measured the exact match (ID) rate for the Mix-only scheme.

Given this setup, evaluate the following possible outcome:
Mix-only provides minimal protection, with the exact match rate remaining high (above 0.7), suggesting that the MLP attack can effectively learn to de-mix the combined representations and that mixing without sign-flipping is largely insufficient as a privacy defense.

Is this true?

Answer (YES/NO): NO